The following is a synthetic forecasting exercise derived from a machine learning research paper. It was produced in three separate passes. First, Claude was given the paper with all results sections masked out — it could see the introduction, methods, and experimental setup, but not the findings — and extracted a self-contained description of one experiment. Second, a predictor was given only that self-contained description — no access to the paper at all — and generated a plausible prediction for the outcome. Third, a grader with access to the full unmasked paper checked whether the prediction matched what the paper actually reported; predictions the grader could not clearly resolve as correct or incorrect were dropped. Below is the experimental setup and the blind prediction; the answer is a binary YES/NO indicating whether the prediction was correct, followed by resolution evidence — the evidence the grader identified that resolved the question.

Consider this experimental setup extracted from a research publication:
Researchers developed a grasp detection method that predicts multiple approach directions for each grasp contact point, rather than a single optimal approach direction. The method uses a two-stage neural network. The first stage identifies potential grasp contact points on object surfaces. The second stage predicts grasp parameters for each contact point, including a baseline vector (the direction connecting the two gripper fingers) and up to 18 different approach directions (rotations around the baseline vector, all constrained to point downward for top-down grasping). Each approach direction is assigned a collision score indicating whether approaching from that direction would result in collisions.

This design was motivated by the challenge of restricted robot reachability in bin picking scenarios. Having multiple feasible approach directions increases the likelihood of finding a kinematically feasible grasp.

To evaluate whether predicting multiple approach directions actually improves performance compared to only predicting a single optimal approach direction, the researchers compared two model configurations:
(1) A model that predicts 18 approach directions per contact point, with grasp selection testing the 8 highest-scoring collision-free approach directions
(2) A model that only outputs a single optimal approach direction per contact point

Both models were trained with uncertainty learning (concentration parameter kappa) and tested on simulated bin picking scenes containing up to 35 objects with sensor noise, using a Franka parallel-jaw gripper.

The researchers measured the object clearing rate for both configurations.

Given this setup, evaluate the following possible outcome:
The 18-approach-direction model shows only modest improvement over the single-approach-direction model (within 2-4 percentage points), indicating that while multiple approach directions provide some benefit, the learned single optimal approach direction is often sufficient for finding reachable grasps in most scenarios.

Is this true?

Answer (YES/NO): NO